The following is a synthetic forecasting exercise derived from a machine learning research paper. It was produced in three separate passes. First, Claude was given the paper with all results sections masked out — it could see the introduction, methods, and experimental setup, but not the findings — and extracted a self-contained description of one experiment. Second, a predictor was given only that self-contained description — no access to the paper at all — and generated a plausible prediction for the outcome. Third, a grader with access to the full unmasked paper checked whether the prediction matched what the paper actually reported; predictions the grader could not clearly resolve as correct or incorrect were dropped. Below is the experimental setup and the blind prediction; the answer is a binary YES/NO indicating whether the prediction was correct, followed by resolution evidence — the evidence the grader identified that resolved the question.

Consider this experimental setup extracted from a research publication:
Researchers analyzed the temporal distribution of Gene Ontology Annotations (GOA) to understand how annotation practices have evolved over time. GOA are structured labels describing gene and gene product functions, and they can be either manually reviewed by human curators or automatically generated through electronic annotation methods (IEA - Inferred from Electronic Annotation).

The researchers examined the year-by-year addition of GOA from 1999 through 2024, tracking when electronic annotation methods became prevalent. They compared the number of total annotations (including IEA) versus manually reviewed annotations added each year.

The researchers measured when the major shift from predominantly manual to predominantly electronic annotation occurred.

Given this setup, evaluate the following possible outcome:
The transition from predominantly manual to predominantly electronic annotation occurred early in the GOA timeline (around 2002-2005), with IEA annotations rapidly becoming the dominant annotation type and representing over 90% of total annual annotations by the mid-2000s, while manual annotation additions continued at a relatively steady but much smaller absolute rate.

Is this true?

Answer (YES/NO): NO